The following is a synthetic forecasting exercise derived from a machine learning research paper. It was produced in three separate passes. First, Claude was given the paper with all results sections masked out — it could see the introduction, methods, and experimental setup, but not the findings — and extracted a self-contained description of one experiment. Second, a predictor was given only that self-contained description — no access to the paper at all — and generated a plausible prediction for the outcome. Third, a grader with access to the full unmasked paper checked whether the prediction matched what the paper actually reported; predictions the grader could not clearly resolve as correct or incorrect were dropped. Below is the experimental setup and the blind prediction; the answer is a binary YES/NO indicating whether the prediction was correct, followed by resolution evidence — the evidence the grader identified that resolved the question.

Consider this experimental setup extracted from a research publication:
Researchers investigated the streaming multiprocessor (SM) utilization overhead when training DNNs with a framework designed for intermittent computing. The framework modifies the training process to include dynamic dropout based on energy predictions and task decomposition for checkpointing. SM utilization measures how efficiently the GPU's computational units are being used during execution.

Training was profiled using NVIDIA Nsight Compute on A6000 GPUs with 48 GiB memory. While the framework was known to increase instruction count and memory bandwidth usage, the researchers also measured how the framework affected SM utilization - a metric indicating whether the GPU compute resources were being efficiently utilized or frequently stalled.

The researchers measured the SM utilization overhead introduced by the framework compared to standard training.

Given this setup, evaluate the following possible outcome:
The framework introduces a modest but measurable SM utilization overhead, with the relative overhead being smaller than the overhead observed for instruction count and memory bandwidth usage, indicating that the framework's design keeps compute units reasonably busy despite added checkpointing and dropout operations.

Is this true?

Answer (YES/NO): YES